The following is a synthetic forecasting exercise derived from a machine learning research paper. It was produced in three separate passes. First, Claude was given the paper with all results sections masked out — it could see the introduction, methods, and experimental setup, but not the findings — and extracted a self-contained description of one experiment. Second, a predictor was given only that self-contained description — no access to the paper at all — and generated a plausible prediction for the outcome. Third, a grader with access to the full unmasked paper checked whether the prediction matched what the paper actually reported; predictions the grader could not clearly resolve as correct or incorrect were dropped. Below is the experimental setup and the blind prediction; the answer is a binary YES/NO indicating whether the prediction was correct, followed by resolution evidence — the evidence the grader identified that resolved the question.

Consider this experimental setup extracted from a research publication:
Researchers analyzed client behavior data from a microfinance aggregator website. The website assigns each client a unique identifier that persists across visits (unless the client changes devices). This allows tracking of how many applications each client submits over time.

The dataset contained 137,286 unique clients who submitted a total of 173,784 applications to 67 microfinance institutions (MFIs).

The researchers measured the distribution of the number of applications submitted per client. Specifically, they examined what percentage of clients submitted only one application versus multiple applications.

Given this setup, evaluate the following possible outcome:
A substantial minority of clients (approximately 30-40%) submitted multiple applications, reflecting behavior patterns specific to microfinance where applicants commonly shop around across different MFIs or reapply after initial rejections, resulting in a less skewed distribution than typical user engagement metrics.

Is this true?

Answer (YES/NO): NO